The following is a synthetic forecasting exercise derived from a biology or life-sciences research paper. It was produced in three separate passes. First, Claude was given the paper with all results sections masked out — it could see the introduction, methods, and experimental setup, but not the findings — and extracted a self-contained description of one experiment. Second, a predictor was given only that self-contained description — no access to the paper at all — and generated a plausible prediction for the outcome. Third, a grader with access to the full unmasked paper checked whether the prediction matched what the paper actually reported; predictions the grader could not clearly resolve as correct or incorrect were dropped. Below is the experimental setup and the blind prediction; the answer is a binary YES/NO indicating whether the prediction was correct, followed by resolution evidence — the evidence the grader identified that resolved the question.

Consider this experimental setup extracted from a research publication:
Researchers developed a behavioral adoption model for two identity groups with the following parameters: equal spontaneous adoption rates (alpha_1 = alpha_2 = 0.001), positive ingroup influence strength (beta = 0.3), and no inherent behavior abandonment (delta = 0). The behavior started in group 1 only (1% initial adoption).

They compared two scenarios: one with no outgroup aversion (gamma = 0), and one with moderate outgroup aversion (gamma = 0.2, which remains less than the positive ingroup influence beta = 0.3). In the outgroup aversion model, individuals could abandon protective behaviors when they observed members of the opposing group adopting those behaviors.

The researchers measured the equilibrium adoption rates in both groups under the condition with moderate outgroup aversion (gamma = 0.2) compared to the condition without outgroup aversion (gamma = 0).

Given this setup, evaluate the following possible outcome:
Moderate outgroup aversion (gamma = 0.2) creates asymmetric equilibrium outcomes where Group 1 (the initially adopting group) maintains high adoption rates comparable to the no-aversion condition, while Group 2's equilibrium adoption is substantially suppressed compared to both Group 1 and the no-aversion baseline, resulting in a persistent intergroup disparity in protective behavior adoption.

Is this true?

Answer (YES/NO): NO